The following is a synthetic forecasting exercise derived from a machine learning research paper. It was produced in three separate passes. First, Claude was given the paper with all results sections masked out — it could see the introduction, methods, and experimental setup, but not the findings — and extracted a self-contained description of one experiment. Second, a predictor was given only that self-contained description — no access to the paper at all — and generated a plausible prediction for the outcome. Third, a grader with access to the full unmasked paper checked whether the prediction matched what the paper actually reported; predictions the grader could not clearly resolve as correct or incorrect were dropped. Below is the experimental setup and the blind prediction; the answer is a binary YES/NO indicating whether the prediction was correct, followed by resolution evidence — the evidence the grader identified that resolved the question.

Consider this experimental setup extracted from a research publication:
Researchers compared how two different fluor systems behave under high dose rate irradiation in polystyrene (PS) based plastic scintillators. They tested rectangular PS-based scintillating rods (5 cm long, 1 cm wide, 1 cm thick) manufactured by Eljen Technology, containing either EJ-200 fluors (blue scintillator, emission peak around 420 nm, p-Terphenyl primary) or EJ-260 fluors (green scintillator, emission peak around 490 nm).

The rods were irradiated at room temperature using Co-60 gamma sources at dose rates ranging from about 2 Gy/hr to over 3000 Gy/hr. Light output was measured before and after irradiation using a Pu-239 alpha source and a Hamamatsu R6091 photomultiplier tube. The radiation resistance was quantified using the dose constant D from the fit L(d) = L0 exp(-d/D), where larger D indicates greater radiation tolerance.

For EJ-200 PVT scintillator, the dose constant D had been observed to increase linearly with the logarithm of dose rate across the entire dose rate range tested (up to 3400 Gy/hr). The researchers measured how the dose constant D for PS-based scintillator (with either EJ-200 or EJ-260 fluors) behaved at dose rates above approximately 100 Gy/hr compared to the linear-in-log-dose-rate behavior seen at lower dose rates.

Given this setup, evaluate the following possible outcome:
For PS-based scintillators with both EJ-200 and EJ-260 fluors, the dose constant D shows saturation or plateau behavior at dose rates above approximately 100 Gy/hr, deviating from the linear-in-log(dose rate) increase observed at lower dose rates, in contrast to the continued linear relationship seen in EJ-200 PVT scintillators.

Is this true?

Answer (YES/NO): NO